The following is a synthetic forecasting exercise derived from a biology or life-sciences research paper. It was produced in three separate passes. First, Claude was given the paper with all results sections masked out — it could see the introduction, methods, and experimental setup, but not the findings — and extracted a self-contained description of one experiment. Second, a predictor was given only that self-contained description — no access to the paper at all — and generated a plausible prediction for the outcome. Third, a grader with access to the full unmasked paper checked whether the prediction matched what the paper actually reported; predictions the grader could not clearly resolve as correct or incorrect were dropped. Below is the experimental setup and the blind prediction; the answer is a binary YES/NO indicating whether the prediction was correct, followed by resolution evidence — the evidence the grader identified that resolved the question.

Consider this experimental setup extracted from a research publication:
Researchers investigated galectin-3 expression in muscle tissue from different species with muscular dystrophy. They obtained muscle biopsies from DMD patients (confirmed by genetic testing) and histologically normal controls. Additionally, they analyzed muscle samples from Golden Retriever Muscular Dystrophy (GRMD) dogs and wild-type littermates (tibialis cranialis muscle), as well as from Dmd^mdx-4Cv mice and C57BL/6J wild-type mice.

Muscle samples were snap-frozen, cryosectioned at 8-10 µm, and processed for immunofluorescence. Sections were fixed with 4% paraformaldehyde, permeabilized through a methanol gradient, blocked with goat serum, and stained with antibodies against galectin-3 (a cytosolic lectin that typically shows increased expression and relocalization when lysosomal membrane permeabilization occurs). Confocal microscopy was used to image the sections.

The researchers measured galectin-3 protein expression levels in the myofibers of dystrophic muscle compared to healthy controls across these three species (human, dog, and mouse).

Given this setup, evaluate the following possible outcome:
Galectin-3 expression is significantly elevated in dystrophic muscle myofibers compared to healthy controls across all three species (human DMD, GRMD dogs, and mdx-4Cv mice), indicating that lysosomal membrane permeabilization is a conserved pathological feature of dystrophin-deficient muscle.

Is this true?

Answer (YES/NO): YES